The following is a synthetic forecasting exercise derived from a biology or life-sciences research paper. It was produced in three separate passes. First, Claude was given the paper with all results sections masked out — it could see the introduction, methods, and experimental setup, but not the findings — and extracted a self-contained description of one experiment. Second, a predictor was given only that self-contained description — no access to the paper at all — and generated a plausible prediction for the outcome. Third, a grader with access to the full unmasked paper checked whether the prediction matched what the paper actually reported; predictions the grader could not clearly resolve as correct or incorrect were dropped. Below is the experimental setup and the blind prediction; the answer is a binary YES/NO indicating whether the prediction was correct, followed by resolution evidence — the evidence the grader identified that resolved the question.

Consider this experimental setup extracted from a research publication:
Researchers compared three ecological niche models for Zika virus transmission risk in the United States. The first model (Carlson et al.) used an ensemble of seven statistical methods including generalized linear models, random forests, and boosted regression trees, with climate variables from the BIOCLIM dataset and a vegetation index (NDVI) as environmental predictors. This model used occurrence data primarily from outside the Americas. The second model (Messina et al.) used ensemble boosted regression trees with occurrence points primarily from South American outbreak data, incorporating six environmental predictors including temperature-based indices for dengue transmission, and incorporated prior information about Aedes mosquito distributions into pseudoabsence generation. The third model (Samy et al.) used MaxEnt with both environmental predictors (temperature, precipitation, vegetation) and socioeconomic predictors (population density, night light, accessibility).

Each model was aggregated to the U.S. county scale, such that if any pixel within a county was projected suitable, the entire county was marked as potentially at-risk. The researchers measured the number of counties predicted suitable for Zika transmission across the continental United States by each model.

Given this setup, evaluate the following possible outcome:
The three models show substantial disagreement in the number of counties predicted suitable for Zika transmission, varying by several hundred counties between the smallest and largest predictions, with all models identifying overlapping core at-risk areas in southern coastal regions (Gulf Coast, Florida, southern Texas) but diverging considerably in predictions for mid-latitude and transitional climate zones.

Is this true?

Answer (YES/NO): YES